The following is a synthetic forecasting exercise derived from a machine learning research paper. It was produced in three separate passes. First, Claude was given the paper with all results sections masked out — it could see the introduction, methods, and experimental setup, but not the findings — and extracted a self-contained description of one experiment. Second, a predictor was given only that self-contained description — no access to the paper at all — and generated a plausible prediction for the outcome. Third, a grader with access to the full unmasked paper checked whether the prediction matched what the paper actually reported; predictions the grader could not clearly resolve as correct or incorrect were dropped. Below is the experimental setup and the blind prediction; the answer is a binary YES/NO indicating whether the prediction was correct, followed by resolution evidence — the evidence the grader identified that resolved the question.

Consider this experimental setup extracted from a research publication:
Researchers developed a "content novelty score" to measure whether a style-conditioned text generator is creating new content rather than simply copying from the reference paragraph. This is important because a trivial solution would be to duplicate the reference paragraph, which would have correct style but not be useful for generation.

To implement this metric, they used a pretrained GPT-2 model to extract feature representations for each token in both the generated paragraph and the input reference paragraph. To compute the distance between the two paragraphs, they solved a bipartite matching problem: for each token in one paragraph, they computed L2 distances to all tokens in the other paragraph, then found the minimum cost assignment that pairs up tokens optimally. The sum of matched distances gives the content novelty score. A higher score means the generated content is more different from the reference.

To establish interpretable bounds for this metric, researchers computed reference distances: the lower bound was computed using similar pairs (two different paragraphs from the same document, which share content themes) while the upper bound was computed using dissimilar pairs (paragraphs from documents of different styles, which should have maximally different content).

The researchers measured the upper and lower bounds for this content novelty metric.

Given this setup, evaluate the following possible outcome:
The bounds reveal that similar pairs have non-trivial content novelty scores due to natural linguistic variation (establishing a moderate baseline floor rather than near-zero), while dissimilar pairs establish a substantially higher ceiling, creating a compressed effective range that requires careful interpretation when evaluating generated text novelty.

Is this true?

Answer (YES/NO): NO